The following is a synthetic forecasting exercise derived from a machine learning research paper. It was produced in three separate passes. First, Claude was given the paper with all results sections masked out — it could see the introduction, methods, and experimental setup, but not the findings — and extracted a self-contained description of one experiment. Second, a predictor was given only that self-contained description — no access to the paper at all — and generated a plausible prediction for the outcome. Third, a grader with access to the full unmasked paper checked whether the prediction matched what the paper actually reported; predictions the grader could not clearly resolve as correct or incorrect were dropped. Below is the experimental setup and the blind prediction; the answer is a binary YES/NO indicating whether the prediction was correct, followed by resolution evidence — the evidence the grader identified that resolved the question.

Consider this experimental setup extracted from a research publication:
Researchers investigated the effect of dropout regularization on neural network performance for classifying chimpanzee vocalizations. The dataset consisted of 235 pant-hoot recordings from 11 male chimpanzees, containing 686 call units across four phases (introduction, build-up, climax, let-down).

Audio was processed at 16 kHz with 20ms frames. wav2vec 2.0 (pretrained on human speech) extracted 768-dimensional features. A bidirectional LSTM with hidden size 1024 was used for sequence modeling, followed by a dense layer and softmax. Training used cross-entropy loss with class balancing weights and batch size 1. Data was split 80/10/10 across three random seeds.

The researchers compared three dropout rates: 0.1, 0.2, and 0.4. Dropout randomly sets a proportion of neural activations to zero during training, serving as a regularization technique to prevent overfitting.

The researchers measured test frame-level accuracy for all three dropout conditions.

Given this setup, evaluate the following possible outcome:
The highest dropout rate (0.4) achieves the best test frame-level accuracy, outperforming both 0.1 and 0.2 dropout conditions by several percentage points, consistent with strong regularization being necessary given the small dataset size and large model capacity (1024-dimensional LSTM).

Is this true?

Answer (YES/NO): NO